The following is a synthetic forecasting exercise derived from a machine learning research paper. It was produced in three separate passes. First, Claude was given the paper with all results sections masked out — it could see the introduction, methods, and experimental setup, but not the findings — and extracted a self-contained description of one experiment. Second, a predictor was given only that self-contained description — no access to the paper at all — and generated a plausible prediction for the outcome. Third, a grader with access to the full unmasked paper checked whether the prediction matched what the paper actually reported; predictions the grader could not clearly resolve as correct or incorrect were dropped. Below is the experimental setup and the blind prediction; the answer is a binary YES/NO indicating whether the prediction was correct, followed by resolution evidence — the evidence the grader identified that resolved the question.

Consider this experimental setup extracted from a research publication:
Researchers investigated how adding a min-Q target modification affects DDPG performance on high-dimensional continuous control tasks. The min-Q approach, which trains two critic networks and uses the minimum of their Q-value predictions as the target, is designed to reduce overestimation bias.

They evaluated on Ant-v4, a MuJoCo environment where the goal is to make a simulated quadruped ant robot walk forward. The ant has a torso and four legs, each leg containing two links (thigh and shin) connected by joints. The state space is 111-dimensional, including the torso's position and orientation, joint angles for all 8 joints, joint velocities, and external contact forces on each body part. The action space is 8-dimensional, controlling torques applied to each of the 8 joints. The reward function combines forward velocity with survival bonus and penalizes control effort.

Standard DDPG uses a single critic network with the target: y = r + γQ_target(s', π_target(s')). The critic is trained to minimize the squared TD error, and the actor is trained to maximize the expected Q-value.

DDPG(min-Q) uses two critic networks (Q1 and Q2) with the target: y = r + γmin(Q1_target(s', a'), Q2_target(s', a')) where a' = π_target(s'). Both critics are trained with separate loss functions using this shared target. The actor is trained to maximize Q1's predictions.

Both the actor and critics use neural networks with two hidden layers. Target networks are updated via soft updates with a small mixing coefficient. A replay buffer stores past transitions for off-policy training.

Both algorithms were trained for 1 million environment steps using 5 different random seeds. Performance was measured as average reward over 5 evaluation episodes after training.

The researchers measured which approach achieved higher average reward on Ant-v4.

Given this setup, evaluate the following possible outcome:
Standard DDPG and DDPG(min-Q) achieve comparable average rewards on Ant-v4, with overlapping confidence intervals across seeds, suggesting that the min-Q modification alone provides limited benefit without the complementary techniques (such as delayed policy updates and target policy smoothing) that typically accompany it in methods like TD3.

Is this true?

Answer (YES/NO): NO